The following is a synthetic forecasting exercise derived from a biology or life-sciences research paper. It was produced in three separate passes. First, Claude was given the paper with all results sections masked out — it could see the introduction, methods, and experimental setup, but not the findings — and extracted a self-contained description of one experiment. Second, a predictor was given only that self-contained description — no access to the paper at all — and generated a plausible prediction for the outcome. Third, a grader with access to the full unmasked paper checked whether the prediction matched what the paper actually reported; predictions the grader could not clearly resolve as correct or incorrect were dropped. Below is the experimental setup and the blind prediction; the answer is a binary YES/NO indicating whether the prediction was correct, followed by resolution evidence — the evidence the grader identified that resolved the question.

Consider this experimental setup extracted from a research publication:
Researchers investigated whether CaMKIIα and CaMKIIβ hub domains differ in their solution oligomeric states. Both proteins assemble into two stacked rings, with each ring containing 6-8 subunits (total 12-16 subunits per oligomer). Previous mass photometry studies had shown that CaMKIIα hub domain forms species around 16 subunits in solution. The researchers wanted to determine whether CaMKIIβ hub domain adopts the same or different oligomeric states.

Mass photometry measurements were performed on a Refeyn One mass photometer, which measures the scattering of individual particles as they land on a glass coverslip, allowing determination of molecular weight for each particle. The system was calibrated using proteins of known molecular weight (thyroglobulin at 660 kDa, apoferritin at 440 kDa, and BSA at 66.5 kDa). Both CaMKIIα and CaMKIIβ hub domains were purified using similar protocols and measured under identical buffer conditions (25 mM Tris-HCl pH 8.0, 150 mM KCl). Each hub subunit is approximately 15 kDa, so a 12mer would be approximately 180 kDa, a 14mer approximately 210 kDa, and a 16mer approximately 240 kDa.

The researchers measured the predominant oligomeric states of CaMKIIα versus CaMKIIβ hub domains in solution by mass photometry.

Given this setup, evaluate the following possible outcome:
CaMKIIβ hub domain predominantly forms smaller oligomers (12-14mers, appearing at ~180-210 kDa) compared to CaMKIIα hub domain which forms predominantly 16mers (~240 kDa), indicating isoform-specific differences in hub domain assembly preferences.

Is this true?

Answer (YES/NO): NO